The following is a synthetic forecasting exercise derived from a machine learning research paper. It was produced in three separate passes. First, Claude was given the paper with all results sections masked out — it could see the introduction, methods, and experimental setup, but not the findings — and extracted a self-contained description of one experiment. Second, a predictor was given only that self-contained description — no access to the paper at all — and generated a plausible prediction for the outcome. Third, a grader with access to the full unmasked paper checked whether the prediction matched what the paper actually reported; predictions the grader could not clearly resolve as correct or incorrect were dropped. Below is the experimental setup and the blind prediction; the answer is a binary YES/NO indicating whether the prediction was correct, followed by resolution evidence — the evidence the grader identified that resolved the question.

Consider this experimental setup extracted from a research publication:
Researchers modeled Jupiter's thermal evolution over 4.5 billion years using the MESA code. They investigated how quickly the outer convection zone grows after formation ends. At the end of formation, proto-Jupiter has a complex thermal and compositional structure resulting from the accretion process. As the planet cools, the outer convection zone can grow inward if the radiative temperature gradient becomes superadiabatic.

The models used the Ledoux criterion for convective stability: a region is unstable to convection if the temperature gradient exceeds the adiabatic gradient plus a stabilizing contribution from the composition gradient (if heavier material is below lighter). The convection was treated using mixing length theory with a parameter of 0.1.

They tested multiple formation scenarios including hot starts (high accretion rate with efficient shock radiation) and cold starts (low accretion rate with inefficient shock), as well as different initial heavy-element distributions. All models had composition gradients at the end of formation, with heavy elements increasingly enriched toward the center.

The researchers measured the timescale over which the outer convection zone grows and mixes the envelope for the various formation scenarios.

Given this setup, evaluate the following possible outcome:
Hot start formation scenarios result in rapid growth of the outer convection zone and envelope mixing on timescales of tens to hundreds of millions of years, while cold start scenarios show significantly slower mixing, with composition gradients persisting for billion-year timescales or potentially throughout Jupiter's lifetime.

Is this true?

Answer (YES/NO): NO